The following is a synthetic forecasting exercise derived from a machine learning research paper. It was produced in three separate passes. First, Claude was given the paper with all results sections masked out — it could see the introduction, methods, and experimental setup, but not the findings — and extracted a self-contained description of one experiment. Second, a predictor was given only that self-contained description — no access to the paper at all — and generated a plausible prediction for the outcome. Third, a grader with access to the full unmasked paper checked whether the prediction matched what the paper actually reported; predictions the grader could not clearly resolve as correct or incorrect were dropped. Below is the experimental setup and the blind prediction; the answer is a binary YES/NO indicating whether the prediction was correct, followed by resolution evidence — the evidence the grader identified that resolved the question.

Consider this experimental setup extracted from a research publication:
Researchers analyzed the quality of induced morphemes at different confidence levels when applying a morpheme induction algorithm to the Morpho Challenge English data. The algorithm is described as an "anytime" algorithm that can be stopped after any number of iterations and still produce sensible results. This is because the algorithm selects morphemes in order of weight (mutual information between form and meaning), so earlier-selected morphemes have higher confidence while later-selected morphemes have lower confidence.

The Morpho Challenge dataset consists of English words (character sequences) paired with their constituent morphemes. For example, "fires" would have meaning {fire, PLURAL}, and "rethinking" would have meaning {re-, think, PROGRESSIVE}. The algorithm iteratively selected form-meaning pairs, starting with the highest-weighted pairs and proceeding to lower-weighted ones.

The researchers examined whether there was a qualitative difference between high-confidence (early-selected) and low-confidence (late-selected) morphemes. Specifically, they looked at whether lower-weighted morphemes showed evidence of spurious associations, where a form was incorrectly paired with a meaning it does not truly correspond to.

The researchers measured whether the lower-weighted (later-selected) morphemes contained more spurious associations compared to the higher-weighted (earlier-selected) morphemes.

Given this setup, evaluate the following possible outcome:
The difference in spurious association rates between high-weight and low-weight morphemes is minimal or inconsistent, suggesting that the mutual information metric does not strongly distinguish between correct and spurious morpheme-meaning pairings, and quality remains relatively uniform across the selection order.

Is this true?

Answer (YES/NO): NO